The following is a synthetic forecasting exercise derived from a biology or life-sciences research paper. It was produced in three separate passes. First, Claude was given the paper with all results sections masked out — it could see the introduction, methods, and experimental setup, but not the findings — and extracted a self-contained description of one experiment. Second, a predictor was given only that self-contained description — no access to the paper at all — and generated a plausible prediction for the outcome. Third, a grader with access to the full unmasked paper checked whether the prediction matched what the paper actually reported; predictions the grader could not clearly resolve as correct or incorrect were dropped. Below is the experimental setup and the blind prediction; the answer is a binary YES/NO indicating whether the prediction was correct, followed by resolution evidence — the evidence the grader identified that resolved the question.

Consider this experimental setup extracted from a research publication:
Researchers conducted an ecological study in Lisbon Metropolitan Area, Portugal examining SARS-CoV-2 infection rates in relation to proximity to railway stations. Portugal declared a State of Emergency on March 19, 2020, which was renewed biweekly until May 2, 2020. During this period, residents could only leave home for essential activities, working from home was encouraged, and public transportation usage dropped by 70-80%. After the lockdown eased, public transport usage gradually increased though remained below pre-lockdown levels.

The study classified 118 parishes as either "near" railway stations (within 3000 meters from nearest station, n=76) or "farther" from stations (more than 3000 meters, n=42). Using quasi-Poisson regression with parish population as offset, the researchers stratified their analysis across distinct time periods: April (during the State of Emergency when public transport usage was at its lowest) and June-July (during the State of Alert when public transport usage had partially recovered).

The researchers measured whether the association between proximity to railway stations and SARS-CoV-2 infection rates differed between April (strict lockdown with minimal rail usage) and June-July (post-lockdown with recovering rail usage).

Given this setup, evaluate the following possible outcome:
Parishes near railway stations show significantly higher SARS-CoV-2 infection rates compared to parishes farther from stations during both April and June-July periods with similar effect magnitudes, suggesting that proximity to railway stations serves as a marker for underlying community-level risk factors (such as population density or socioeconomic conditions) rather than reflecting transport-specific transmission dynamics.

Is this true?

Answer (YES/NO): NO